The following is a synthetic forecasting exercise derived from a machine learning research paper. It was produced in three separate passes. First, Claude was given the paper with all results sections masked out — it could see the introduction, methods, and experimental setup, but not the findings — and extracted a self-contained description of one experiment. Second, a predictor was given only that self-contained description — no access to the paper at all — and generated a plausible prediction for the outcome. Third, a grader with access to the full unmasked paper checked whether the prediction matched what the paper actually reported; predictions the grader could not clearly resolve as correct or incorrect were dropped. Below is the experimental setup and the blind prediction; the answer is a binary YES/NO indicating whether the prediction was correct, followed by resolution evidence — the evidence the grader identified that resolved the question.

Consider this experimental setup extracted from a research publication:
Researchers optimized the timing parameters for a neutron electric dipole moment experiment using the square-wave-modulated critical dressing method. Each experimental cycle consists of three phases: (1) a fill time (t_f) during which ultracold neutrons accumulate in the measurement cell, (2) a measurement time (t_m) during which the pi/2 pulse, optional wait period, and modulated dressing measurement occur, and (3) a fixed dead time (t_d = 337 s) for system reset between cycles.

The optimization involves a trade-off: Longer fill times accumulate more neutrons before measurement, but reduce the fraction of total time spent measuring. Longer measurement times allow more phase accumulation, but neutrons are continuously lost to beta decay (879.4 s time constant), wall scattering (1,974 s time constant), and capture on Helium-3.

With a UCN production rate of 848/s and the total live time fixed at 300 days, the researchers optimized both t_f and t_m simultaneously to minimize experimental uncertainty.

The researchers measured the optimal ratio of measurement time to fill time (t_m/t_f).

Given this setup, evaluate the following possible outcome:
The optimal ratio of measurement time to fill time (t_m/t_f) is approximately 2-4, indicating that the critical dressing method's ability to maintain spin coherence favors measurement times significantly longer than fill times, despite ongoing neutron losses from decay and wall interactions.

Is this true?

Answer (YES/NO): NO